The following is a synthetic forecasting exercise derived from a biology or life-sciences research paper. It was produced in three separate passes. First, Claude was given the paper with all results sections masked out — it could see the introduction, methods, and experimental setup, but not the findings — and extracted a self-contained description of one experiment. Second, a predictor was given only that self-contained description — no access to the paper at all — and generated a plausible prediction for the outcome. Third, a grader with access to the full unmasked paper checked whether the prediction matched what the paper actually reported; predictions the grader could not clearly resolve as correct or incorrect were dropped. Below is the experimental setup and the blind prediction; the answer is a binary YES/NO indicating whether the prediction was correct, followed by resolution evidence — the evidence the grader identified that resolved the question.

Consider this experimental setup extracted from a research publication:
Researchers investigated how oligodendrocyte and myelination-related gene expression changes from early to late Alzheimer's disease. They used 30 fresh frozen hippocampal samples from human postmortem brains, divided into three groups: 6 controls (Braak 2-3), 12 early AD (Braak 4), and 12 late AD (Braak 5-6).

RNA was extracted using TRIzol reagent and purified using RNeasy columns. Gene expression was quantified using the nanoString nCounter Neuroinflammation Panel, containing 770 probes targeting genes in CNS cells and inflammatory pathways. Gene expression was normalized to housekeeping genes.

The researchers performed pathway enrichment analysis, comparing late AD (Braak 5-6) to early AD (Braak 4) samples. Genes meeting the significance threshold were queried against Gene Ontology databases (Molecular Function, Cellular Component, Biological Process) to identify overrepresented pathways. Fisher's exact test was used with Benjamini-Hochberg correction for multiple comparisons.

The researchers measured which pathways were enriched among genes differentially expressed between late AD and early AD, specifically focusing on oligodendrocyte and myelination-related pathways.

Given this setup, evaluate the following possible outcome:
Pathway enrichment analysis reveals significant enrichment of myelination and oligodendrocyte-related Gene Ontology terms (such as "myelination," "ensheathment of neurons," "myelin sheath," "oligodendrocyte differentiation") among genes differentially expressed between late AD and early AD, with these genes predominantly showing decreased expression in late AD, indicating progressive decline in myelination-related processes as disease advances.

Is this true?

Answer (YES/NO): NO